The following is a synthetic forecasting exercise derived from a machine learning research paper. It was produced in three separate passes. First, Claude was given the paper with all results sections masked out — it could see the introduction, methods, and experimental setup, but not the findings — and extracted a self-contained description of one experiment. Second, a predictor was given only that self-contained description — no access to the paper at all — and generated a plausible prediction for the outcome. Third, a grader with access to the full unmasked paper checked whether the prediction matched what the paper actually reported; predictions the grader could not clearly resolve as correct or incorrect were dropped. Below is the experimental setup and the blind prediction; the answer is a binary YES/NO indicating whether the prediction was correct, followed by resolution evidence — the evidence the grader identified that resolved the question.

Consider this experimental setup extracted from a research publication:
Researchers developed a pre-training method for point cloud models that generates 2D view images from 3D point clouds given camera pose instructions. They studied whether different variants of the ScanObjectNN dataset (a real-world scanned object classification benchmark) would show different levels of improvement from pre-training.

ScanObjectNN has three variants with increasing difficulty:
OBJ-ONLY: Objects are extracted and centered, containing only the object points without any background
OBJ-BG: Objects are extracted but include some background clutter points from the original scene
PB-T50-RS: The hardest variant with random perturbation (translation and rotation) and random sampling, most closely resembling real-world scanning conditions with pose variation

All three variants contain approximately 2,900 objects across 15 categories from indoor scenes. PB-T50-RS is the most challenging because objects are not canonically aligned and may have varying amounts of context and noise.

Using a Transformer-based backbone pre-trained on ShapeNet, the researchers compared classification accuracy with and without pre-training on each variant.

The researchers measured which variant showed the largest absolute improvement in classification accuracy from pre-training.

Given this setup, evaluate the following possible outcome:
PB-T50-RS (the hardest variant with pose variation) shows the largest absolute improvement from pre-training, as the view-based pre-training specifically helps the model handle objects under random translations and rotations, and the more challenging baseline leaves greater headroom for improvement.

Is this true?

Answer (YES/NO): YES